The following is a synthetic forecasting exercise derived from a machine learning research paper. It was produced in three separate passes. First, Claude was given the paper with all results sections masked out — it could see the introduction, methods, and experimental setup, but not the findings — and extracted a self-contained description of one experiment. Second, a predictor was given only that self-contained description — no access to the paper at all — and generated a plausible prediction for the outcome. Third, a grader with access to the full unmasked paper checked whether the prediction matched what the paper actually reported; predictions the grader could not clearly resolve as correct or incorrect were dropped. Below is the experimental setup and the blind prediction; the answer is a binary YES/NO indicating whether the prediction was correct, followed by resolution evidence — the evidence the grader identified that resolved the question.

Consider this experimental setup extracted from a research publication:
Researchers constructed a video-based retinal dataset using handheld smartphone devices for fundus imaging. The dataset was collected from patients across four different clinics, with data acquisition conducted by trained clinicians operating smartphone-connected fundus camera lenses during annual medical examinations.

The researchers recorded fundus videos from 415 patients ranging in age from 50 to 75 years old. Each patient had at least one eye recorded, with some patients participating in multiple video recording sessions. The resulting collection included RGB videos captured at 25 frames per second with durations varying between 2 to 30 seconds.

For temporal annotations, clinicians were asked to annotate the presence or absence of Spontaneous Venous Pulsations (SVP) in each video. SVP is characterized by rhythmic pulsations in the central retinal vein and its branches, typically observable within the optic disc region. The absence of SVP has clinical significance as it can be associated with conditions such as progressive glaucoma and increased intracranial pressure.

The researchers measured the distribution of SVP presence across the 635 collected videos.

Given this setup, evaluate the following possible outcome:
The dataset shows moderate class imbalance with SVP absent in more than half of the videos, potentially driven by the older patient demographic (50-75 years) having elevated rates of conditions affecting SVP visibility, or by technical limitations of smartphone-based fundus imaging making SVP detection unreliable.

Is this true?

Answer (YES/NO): NO